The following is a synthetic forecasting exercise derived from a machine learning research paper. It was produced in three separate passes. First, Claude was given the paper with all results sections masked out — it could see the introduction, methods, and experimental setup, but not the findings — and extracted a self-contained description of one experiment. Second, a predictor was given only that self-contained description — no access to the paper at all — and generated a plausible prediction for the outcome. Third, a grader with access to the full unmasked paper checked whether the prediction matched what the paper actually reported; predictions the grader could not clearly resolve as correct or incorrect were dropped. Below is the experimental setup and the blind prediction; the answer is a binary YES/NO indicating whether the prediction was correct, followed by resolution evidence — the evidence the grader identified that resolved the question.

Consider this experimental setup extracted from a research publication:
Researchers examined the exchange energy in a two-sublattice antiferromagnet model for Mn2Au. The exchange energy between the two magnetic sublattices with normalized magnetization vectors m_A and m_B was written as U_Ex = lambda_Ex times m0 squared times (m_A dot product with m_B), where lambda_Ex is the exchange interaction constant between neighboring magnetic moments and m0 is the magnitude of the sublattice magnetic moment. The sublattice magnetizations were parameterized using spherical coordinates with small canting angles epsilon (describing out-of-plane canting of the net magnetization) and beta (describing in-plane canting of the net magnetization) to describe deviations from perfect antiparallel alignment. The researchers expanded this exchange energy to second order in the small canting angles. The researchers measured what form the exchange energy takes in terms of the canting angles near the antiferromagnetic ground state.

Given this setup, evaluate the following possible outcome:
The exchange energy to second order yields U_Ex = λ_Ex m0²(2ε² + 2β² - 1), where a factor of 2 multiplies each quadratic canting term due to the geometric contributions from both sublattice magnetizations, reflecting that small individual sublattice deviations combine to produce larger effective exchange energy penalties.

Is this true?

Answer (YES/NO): YES